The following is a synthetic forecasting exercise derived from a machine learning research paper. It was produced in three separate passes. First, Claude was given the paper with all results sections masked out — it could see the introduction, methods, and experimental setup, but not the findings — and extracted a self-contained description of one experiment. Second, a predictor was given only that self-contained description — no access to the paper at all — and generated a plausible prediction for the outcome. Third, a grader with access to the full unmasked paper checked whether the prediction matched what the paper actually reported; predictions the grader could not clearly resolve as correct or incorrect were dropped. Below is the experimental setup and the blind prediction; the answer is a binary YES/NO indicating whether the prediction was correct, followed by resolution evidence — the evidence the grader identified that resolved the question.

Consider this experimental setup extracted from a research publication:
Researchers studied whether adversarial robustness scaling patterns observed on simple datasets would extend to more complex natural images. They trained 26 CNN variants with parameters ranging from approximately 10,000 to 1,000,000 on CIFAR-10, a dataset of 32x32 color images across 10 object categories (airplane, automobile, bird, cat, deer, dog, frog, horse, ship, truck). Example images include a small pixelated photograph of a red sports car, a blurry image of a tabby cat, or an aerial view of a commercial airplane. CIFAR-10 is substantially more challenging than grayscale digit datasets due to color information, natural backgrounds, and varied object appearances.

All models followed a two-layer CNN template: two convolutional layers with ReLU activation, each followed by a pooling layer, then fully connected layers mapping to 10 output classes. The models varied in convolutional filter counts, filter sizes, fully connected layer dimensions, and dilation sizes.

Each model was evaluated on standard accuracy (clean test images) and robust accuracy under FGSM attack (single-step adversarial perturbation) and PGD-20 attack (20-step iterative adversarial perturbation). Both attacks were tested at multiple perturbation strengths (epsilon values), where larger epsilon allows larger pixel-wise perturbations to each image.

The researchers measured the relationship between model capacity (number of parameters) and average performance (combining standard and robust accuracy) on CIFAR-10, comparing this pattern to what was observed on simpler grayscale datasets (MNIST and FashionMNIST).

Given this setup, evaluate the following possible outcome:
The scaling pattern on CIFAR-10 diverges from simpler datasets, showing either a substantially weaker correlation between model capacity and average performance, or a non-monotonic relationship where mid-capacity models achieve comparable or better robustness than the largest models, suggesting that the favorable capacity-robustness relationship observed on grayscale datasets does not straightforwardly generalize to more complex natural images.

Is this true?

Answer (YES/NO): NO